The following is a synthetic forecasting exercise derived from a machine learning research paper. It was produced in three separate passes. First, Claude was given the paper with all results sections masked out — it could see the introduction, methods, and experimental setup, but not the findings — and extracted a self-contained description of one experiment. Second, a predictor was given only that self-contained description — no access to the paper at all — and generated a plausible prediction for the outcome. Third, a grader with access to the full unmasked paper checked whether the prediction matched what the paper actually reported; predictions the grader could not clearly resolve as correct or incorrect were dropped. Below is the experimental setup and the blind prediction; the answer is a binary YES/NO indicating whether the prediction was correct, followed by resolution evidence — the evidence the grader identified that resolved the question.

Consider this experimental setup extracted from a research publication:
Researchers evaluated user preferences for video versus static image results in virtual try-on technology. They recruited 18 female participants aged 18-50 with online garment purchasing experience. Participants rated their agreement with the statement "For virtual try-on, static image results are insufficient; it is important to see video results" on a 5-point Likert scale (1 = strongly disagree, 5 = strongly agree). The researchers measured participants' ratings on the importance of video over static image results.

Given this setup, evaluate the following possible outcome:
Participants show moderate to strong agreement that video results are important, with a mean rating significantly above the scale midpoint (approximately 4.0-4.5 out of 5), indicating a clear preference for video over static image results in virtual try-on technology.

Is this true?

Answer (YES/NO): YES